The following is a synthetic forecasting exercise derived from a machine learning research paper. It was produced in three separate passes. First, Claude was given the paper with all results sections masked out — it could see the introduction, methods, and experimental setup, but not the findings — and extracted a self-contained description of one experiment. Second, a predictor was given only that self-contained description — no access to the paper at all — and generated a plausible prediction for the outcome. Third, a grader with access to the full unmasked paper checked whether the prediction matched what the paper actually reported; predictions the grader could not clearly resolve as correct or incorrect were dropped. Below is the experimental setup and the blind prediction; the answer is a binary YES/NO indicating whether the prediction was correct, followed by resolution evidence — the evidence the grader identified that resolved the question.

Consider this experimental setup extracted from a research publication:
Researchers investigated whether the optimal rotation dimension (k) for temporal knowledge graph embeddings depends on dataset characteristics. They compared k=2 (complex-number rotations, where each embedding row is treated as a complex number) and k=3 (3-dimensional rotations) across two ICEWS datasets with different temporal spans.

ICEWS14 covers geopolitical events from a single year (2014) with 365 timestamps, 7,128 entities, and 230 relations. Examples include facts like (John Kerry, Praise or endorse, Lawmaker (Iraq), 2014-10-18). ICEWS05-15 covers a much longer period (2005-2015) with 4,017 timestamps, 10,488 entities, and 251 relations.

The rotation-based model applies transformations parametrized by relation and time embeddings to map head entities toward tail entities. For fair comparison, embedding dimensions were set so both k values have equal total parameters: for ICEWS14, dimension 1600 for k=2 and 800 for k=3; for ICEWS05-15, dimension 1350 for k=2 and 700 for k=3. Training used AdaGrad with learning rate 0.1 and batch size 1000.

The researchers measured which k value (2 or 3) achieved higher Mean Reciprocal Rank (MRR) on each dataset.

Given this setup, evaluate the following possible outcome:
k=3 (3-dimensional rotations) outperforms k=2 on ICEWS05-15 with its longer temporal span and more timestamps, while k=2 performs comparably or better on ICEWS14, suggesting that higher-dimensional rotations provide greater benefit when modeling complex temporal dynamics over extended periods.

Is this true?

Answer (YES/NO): YES